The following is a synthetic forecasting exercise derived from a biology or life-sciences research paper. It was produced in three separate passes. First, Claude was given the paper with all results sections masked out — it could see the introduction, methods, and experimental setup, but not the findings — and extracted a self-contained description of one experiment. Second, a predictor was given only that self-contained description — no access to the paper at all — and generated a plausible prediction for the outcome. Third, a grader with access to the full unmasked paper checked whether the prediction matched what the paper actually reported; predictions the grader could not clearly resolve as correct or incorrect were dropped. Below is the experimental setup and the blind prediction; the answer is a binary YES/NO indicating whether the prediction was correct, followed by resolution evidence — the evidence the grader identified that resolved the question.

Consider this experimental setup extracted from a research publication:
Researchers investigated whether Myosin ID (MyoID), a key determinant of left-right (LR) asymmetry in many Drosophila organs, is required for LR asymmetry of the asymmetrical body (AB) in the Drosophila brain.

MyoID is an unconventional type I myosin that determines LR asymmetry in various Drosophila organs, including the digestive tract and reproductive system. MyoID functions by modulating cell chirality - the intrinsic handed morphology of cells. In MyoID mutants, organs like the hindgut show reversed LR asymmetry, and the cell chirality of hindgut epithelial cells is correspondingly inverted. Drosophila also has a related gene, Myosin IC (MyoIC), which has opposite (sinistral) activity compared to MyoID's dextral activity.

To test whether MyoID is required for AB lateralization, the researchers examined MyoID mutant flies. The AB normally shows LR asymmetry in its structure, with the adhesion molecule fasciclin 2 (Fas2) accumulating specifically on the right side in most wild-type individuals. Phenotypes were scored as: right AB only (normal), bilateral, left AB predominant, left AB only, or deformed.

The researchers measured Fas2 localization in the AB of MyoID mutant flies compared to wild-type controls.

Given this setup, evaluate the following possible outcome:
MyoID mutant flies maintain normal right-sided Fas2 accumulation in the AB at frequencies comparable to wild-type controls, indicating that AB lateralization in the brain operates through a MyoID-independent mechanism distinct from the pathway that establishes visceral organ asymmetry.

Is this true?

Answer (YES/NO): YES